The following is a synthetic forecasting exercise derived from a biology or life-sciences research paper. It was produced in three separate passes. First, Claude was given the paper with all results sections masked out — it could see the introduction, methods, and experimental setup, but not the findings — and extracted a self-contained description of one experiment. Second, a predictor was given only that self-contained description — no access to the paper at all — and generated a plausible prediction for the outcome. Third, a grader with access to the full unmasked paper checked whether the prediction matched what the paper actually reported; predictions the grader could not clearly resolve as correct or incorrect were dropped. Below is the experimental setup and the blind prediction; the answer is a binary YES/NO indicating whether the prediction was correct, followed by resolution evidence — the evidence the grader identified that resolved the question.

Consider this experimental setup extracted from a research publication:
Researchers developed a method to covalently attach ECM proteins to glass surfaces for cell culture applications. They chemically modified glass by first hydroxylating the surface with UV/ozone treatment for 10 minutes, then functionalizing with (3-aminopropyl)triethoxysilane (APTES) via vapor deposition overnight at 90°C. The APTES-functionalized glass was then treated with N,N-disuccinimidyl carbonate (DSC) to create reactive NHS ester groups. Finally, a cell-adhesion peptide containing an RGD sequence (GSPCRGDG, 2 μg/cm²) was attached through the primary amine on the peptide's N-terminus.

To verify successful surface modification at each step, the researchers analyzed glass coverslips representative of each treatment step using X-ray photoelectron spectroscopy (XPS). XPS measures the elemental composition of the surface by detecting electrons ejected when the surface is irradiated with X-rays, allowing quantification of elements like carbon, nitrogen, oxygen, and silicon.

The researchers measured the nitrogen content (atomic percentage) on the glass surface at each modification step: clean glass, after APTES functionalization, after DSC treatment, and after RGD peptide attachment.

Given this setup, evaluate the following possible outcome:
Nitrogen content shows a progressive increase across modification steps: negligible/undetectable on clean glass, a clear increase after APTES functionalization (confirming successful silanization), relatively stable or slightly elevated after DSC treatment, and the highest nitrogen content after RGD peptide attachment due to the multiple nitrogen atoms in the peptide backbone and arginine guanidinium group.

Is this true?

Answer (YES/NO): YES